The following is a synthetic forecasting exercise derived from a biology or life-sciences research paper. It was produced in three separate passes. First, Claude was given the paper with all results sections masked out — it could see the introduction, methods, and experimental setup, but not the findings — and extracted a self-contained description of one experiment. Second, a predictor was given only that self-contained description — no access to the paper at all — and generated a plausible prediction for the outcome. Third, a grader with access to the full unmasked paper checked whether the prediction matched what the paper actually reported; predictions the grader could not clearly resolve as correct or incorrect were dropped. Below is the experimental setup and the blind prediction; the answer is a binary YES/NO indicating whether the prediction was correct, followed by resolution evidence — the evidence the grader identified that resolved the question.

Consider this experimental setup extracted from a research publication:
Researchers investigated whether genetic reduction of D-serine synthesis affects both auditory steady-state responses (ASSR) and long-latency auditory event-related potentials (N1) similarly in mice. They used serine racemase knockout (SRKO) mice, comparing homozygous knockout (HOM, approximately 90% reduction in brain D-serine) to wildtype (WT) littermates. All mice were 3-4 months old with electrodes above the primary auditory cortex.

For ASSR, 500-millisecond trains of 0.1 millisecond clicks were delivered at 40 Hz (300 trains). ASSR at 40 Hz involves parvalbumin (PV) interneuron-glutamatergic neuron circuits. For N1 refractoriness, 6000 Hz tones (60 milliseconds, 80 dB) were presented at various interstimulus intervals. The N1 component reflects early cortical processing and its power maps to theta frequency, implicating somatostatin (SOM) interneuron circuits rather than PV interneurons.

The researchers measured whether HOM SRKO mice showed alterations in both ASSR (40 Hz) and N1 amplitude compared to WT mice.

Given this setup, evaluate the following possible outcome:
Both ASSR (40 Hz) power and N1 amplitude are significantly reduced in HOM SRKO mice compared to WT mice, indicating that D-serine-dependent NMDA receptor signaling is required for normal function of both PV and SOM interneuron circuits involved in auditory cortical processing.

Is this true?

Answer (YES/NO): NO